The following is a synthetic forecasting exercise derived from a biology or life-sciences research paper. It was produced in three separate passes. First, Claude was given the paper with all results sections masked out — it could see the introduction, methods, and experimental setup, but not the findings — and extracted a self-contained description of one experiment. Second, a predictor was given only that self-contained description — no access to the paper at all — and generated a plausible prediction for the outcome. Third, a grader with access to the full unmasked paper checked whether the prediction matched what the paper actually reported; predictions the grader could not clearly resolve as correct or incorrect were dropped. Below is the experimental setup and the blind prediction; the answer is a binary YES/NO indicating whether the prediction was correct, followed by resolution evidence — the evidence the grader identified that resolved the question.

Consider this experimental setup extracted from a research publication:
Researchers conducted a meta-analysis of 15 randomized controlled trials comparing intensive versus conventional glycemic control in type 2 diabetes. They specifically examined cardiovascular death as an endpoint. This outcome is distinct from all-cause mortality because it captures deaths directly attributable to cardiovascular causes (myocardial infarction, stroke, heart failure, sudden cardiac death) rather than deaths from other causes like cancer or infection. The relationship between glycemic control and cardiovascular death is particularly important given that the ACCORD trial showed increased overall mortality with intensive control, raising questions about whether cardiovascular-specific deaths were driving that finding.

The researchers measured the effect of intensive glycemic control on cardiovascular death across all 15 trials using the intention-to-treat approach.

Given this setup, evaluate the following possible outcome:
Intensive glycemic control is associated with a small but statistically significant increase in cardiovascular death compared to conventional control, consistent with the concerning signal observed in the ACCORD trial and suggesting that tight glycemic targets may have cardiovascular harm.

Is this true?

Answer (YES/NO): NO